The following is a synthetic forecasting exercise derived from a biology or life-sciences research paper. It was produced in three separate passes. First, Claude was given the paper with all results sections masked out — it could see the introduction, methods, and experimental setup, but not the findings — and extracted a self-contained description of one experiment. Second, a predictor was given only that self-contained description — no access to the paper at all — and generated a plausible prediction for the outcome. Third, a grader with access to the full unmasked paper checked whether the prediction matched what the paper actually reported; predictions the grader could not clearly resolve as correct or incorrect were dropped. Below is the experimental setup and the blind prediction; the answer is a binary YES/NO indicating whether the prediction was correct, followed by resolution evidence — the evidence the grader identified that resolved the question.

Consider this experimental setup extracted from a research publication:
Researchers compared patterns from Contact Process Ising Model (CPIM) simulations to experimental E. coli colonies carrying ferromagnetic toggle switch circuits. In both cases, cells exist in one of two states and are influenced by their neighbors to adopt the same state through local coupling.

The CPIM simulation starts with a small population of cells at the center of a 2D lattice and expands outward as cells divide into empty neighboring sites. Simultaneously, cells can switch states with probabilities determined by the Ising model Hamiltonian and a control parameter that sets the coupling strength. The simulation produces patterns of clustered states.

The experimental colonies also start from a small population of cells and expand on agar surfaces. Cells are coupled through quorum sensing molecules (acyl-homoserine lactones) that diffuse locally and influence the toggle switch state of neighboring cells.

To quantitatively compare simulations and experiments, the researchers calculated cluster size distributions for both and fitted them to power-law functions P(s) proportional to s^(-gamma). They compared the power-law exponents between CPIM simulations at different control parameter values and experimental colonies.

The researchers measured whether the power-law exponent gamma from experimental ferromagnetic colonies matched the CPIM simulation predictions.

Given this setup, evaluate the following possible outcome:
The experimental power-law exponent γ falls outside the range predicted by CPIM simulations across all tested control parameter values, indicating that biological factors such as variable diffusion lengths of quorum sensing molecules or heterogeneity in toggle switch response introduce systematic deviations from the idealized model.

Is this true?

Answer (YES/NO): NO